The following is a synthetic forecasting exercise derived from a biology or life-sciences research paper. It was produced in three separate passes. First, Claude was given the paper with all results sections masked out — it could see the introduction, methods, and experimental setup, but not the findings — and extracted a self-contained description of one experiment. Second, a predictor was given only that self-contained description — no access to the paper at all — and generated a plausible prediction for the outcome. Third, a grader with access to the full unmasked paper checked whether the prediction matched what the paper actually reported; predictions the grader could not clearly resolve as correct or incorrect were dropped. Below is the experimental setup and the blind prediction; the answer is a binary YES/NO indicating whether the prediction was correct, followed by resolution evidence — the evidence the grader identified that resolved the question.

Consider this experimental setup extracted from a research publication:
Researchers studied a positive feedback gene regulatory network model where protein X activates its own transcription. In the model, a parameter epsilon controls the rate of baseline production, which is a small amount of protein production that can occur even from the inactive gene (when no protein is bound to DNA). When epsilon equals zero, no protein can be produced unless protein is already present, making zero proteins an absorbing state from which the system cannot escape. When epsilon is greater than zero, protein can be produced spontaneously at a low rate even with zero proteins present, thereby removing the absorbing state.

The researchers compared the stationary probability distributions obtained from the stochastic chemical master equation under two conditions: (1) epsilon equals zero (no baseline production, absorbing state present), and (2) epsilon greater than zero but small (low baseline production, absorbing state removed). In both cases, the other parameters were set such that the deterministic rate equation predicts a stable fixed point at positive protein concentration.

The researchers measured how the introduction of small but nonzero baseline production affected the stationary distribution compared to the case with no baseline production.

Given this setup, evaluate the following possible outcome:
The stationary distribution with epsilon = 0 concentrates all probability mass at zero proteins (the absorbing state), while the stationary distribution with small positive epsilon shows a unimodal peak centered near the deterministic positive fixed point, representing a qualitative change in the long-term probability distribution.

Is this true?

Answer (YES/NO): NO